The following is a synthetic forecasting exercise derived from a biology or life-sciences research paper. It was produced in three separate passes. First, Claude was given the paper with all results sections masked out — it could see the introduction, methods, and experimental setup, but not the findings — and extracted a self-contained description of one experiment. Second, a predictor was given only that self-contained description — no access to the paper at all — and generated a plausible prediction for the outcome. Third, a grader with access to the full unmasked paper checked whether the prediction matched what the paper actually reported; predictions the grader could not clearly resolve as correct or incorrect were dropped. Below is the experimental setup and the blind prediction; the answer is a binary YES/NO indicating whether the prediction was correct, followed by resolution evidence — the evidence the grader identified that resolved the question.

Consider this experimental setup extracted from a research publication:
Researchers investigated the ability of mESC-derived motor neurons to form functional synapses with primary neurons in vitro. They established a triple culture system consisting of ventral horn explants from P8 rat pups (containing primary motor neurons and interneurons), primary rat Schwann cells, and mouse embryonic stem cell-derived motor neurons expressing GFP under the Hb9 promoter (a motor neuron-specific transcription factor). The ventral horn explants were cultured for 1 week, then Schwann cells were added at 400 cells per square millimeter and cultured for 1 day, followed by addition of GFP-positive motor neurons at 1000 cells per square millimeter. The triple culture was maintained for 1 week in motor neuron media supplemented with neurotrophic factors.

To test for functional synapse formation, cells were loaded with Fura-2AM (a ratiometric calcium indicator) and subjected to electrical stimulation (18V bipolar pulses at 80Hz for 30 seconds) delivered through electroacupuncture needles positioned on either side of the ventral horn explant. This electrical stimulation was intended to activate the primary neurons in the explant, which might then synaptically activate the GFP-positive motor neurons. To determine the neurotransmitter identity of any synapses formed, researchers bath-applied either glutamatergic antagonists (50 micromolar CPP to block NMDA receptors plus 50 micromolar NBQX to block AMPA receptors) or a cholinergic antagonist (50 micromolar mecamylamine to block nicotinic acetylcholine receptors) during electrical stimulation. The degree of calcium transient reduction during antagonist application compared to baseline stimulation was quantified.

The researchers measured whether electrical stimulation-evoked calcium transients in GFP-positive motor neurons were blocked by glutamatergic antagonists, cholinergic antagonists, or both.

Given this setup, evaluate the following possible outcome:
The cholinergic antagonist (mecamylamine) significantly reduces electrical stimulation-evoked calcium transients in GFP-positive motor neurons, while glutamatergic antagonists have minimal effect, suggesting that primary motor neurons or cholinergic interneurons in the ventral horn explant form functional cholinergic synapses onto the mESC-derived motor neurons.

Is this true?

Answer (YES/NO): NO